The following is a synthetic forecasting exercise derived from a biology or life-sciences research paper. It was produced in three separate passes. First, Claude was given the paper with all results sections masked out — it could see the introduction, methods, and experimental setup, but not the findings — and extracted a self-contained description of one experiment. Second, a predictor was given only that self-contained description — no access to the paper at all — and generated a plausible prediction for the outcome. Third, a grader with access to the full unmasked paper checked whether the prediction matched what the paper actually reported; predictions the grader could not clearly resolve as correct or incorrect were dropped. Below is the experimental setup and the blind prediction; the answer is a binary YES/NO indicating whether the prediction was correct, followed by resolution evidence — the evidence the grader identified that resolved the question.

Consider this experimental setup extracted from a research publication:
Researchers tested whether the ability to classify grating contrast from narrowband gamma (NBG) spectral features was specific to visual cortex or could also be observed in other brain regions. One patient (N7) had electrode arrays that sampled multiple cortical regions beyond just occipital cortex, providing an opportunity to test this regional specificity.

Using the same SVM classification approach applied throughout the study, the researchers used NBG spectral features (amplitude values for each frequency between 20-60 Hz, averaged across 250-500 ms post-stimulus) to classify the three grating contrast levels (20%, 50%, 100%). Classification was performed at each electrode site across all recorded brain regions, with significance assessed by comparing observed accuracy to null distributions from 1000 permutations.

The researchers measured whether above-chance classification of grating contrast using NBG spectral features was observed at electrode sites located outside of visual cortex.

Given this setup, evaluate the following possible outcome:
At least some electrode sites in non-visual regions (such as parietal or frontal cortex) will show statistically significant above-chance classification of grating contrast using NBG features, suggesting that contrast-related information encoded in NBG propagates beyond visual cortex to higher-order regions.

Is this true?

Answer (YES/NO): NO